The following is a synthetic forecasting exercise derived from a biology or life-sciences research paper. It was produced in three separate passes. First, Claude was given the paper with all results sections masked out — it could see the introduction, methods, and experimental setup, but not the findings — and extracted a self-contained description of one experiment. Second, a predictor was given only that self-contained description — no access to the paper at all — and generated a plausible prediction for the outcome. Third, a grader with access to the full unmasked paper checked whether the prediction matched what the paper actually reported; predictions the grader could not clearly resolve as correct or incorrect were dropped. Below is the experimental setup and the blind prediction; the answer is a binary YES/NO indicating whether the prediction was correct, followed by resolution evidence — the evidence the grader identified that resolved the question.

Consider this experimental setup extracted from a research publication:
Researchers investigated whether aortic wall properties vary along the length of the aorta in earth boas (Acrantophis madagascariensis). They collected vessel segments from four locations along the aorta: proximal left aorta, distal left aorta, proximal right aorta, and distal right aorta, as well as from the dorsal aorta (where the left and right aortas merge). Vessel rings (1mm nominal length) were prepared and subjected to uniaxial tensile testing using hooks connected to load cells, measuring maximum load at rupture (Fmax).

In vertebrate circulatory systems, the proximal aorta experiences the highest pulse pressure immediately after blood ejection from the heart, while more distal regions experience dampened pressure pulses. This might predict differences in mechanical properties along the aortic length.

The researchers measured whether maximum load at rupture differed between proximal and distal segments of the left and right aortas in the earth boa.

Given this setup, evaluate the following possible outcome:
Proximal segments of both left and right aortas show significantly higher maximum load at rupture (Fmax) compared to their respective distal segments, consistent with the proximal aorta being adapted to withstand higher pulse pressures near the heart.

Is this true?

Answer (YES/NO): NO